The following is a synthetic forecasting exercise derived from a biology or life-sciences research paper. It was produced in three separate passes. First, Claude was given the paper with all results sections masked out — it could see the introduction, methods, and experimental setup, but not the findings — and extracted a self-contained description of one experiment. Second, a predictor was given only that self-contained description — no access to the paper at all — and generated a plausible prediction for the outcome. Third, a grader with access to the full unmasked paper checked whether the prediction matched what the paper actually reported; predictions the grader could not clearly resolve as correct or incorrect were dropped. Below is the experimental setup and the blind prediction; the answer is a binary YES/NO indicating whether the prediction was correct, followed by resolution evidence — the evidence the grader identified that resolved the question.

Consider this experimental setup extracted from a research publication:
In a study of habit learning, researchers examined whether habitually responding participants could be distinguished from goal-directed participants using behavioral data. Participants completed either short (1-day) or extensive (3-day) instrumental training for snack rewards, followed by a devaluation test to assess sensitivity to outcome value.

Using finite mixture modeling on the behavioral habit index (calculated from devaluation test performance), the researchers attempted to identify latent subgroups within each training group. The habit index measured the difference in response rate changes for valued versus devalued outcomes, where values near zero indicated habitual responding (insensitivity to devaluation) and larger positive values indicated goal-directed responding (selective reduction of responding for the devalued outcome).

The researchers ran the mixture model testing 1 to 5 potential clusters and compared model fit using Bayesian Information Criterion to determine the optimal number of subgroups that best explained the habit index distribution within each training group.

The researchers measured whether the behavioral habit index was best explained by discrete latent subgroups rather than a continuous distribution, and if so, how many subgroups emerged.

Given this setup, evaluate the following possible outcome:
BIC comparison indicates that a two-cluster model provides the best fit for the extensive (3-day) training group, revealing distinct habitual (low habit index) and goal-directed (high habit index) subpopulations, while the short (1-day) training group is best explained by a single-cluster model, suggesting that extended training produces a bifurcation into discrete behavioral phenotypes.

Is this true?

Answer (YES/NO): NO